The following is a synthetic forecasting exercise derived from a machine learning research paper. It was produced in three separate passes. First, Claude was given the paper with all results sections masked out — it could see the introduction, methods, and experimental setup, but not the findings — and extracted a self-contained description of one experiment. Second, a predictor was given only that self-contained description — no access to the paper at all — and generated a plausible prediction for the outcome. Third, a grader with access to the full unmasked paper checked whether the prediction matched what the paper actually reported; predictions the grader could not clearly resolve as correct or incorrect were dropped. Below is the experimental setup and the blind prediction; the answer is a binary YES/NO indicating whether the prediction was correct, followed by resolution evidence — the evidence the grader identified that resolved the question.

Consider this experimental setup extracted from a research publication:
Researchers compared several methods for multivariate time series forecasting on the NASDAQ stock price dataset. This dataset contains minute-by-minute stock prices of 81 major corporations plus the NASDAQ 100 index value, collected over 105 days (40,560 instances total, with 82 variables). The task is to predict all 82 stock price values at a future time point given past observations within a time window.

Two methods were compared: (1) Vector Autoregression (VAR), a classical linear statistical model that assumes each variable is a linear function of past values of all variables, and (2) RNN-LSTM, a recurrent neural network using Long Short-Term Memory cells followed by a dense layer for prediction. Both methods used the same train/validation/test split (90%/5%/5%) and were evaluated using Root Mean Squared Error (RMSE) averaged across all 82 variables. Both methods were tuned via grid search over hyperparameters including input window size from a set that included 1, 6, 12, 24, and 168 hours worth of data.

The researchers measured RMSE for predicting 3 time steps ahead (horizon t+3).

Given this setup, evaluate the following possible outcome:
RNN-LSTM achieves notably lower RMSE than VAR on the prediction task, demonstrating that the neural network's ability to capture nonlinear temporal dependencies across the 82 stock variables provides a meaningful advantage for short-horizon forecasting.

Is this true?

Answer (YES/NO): NO